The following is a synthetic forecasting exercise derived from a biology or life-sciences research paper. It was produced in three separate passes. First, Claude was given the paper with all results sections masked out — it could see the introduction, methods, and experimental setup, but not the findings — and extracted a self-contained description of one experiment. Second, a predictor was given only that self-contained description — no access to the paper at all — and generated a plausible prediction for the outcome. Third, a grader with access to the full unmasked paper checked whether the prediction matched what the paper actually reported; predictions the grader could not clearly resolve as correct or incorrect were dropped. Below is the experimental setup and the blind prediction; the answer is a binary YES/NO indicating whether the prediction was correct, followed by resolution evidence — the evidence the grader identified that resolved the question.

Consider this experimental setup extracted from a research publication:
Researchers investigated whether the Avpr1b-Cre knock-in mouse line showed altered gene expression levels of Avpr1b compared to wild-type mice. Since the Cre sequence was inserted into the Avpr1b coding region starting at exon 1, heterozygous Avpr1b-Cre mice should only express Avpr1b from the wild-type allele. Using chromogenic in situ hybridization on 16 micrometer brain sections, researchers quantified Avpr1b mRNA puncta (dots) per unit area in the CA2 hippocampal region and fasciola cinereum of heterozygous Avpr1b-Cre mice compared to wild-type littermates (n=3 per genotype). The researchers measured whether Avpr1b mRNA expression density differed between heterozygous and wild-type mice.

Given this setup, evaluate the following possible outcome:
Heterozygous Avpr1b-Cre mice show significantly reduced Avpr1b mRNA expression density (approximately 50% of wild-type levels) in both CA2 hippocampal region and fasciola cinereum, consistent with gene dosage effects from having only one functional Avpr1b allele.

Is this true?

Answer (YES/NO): NO